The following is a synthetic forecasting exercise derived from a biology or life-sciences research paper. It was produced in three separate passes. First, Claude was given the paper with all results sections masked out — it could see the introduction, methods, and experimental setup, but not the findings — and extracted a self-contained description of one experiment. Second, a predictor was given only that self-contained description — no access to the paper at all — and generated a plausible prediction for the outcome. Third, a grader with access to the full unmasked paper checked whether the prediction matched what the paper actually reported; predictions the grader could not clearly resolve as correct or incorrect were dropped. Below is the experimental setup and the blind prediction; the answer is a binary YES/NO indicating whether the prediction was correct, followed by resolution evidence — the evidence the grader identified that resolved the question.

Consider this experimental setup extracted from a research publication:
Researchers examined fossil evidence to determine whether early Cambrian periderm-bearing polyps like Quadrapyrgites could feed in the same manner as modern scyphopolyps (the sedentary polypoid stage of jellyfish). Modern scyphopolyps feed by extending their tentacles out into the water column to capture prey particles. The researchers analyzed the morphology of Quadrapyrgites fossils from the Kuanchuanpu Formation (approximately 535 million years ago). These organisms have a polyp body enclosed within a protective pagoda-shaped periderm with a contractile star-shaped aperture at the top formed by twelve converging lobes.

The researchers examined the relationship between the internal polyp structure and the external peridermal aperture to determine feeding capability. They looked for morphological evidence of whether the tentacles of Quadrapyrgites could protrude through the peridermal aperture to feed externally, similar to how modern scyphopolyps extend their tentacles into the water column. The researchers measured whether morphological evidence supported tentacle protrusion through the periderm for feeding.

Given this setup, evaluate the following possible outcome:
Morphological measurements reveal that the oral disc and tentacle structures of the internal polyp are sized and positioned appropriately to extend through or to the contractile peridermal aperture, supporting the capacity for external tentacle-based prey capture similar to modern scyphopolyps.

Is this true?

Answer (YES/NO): NO